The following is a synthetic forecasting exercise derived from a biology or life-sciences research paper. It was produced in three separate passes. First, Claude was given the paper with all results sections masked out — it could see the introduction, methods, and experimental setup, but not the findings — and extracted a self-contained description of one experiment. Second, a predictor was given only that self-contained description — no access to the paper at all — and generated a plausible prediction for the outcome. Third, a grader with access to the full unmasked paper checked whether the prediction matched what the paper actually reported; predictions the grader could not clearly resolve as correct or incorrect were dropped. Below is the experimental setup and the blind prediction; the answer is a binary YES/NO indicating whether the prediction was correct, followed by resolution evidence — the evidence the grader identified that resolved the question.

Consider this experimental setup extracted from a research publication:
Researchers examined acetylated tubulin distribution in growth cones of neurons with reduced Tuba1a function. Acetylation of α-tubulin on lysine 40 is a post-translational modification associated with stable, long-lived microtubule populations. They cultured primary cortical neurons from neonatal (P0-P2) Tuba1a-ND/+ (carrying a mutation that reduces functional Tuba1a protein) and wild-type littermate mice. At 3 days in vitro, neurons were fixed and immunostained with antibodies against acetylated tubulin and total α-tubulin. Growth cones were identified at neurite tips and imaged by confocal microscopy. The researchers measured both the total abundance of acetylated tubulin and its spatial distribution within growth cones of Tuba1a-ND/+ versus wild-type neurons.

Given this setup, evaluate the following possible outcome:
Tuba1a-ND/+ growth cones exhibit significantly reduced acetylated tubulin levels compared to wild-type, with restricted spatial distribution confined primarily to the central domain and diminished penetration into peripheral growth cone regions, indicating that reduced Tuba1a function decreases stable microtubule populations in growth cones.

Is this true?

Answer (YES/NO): NO